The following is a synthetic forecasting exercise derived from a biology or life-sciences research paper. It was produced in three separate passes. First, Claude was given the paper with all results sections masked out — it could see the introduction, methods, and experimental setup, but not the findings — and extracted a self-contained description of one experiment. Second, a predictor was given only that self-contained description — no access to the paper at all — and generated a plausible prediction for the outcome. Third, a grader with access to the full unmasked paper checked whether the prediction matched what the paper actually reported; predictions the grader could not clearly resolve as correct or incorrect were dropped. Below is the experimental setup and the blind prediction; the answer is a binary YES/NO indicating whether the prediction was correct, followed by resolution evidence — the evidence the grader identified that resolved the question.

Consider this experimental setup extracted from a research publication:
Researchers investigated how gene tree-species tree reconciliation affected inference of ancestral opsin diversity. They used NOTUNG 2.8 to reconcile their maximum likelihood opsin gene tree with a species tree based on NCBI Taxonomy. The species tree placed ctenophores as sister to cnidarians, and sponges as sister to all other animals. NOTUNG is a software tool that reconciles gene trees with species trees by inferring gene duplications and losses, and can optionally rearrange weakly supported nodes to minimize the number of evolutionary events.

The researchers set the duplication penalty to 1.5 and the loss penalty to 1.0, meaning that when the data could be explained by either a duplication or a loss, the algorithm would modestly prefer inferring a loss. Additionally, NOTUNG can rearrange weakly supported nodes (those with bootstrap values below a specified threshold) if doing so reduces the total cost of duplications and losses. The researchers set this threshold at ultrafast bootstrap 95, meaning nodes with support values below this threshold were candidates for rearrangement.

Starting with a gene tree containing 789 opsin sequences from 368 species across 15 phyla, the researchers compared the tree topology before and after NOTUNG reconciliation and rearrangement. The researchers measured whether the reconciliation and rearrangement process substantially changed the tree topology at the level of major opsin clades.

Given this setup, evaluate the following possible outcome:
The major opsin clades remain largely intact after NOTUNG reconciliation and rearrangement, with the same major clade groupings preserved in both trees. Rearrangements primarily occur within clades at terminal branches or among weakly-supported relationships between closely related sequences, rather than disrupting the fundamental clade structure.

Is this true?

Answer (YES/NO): YES